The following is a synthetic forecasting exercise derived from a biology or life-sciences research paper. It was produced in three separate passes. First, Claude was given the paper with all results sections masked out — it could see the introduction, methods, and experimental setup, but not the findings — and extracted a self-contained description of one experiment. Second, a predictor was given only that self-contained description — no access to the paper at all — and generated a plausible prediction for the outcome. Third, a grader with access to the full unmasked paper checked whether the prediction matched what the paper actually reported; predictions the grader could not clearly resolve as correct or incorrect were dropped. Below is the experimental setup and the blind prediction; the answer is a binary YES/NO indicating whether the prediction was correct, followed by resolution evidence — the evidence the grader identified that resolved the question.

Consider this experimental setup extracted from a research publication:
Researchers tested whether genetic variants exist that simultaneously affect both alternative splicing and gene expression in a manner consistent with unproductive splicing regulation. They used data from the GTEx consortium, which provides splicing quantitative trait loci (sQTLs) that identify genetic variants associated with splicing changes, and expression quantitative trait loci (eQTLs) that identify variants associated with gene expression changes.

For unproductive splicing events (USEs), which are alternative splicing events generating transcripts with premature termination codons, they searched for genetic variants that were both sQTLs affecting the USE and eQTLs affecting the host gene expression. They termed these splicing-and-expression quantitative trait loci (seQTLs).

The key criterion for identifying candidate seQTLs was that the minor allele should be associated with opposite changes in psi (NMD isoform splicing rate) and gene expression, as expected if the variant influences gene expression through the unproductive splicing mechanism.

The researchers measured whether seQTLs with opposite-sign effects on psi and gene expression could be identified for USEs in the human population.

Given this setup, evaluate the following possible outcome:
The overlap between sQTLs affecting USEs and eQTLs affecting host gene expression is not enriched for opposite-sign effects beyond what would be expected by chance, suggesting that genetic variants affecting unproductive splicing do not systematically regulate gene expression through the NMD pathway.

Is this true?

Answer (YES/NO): NO